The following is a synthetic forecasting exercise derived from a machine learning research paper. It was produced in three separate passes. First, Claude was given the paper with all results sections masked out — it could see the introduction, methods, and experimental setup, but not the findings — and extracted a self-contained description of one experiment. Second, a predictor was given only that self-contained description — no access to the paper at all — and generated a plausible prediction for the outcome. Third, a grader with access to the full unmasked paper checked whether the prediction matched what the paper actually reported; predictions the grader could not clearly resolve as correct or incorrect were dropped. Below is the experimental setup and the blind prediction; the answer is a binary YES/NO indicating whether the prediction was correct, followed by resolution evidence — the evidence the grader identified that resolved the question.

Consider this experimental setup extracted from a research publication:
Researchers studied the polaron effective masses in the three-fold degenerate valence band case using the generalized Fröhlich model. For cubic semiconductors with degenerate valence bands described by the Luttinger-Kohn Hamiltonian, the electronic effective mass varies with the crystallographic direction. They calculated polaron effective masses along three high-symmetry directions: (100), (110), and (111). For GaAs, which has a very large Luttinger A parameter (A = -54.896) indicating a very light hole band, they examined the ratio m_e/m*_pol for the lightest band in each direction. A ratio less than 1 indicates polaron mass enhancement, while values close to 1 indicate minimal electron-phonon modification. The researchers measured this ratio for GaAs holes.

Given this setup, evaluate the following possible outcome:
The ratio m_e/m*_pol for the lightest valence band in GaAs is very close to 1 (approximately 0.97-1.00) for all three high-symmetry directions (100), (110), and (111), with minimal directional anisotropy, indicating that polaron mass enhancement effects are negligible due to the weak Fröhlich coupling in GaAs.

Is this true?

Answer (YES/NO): NO